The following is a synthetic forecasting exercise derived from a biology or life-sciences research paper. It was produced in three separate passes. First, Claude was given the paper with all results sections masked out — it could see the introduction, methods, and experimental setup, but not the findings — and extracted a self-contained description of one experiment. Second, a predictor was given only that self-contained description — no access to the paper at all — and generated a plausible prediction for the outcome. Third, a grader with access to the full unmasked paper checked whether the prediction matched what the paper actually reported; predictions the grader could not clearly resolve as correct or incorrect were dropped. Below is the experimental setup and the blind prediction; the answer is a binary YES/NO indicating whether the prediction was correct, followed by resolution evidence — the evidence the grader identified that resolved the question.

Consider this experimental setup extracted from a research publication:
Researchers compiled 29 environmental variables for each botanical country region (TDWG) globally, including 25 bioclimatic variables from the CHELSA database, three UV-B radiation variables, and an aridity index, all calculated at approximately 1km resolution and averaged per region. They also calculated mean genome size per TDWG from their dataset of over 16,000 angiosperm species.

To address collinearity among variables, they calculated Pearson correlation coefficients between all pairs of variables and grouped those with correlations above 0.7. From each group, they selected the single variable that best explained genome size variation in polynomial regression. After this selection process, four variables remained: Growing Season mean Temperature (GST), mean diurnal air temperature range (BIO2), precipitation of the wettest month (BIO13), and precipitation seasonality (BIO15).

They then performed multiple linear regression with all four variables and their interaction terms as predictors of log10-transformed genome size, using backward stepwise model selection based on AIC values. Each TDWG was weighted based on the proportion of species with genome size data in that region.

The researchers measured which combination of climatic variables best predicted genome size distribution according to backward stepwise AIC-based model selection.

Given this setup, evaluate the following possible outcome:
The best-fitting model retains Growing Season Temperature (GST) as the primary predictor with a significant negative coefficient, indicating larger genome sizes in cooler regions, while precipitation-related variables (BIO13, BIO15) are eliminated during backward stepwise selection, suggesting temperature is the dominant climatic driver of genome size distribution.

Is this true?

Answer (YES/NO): NO